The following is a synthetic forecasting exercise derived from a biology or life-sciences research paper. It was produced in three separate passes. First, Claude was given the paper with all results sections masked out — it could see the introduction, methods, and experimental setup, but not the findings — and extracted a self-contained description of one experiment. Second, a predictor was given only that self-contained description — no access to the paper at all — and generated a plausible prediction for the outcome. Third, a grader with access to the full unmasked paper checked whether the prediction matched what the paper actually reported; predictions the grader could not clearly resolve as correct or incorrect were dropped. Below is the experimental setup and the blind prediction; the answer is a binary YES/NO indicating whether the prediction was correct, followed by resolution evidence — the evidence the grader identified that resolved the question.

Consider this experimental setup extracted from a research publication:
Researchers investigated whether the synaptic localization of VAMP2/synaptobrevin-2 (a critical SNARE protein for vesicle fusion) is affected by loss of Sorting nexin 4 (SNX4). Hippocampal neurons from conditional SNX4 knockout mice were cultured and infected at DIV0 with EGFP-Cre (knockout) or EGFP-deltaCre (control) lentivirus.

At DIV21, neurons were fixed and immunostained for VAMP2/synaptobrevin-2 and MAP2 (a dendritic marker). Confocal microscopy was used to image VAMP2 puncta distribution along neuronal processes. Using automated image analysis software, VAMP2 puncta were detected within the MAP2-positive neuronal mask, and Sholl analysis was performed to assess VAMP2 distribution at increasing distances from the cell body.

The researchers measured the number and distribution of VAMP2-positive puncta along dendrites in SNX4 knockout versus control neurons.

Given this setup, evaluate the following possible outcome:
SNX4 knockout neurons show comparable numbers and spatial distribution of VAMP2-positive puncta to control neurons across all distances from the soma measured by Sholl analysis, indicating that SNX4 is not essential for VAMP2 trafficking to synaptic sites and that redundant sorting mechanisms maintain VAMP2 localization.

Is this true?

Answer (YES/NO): YES